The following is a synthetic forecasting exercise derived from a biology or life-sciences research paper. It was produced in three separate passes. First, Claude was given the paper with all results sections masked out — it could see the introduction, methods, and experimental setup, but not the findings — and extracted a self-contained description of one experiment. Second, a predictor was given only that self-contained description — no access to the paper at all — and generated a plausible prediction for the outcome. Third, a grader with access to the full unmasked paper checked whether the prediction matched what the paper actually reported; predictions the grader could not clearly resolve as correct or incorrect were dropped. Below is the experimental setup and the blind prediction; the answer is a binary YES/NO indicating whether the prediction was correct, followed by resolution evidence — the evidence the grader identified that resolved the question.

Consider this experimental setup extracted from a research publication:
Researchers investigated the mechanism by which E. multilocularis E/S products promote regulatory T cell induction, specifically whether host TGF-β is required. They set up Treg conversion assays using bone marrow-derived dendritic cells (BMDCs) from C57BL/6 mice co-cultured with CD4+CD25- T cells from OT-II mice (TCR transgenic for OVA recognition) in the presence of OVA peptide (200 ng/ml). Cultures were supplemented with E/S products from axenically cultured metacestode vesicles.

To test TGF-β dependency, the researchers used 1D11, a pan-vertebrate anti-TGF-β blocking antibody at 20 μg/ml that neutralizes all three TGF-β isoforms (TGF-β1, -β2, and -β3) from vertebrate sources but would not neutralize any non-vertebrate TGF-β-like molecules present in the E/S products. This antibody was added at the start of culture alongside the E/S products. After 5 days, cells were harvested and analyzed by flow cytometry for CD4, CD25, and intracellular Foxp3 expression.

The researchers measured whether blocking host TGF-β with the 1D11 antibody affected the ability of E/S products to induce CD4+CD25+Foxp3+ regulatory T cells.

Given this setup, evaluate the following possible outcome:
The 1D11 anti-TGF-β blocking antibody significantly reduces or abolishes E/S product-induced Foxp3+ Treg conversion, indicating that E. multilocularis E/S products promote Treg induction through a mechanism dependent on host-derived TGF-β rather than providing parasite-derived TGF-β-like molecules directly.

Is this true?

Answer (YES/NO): YES